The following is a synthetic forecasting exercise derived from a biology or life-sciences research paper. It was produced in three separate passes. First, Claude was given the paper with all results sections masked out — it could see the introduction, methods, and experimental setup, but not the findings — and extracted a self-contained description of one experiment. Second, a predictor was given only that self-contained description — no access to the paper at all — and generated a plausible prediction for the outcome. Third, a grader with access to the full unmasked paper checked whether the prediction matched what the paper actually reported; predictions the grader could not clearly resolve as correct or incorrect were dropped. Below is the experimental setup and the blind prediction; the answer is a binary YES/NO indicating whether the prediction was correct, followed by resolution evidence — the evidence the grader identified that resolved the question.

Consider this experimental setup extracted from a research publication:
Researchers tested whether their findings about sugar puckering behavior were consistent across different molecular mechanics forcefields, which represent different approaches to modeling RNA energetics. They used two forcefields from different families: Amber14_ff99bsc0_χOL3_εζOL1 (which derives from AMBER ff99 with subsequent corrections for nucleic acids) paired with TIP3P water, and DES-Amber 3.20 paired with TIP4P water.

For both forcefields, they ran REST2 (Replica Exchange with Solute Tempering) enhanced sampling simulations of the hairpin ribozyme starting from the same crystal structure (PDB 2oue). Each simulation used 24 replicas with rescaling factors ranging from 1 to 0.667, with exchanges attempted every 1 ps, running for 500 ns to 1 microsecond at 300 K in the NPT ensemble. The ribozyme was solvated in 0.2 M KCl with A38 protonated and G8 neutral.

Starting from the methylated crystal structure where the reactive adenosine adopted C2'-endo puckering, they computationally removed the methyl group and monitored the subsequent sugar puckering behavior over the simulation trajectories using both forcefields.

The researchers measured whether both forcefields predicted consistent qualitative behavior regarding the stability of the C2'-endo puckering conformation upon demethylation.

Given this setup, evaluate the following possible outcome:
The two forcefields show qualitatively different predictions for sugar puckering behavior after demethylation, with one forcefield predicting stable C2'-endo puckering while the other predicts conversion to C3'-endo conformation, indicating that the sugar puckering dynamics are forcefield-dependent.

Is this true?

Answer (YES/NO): NO